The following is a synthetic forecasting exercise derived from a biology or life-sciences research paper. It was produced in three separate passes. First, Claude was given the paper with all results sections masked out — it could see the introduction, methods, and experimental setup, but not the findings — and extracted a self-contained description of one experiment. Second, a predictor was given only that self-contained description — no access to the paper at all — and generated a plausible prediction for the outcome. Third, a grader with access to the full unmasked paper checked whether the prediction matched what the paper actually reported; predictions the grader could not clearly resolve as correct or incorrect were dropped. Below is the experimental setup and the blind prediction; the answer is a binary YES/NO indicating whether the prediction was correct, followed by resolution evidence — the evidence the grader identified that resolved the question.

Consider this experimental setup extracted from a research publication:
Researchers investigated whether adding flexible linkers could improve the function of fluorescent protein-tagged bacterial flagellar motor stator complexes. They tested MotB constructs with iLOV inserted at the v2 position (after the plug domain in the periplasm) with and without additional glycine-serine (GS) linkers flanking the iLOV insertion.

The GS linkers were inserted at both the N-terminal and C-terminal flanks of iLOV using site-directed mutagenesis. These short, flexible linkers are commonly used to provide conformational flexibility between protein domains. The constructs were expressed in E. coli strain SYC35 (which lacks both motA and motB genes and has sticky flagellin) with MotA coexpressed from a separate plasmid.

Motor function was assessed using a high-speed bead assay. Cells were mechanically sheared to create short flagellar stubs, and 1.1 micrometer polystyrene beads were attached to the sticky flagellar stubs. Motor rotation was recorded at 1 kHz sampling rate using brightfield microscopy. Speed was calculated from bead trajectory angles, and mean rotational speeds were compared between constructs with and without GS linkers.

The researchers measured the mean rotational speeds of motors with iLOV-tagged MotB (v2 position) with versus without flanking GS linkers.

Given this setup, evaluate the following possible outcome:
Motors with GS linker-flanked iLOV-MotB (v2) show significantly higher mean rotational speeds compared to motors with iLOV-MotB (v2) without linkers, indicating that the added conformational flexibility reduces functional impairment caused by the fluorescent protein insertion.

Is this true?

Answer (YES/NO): NO